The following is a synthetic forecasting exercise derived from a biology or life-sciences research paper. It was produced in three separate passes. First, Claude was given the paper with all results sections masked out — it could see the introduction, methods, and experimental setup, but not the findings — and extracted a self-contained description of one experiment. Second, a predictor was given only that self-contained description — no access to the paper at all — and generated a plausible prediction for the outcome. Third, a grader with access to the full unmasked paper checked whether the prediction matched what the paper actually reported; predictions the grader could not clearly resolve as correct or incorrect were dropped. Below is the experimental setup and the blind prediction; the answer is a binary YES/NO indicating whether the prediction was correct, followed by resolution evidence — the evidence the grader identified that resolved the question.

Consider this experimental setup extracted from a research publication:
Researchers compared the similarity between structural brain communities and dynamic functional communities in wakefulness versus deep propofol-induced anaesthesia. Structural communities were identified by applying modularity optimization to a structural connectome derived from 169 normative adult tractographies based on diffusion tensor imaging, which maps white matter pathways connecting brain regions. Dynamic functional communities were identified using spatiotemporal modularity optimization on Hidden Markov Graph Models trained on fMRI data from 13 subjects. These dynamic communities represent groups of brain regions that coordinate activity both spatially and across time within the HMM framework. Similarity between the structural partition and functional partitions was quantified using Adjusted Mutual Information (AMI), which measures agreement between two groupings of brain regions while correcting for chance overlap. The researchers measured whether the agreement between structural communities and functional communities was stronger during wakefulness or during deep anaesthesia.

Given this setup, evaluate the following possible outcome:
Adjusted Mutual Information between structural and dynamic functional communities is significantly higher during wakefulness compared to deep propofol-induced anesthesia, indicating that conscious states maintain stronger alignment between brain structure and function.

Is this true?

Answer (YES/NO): NO